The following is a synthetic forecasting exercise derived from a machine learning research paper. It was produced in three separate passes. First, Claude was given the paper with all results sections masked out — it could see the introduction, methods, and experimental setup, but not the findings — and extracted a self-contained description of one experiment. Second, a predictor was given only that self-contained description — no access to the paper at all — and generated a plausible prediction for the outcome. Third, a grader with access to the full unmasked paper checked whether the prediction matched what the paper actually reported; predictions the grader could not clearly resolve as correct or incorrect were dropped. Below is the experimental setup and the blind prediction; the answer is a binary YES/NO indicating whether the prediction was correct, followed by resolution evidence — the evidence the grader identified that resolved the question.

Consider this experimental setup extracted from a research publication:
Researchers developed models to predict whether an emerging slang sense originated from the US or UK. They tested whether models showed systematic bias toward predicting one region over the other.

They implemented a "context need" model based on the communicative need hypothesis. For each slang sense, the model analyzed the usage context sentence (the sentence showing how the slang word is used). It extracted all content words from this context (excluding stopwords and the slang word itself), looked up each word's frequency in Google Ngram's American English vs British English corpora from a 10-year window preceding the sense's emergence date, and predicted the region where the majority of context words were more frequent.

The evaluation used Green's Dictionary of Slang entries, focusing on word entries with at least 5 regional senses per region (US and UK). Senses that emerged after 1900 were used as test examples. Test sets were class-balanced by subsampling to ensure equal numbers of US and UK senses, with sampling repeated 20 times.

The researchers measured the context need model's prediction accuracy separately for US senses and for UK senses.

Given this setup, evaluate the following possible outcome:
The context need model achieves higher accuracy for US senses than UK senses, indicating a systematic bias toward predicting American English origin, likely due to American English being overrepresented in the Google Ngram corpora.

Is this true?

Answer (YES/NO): YES